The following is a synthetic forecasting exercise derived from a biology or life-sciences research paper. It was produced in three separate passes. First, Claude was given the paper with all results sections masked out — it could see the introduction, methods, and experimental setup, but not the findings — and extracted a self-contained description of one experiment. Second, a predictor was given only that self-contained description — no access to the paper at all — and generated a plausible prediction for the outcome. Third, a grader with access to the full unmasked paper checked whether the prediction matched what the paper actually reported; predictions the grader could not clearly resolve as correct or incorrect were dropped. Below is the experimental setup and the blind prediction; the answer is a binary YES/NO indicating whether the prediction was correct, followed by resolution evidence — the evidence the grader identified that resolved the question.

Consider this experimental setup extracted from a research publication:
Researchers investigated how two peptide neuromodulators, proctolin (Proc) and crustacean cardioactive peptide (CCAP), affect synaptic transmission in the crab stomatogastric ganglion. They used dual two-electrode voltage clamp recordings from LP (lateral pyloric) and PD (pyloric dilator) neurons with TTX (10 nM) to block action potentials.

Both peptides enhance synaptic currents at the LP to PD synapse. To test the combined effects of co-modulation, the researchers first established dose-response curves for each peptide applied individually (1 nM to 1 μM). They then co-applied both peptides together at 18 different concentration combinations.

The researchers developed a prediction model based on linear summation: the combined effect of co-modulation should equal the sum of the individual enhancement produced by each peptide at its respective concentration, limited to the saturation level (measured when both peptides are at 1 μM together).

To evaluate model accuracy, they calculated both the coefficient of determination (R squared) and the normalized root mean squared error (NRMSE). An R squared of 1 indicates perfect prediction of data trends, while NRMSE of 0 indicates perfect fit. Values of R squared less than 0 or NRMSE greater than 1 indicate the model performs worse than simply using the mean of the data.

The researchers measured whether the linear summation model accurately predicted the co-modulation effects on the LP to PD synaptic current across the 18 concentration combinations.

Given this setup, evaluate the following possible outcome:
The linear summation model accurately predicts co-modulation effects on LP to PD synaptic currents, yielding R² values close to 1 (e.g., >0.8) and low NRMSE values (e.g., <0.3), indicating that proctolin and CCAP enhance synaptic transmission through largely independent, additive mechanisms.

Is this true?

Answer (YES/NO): YES